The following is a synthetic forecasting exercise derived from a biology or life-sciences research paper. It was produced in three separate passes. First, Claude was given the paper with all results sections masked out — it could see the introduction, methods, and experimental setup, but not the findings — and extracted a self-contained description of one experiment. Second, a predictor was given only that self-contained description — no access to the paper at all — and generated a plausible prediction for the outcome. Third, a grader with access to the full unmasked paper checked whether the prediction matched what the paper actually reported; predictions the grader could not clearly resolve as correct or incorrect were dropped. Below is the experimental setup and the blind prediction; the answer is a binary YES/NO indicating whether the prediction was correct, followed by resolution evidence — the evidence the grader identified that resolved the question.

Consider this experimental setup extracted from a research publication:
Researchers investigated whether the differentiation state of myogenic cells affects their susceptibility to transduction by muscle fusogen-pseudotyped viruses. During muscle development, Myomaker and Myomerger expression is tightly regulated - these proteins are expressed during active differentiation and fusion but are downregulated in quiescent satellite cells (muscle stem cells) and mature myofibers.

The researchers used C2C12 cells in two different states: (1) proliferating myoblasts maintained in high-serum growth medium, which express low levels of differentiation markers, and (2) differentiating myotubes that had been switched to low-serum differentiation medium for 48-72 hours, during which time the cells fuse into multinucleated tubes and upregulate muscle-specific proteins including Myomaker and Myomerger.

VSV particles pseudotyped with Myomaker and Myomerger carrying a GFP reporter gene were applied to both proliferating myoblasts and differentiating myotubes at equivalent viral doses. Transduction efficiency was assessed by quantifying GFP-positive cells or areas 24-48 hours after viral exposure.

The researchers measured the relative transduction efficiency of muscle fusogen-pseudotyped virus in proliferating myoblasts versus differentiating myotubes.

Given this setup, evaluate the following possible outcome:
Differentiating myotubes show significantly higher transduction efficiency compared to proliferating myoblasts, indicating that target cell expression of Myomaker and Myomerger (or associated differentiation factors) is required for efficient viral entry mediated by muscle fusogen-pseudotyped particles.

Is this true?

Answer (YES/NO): YES